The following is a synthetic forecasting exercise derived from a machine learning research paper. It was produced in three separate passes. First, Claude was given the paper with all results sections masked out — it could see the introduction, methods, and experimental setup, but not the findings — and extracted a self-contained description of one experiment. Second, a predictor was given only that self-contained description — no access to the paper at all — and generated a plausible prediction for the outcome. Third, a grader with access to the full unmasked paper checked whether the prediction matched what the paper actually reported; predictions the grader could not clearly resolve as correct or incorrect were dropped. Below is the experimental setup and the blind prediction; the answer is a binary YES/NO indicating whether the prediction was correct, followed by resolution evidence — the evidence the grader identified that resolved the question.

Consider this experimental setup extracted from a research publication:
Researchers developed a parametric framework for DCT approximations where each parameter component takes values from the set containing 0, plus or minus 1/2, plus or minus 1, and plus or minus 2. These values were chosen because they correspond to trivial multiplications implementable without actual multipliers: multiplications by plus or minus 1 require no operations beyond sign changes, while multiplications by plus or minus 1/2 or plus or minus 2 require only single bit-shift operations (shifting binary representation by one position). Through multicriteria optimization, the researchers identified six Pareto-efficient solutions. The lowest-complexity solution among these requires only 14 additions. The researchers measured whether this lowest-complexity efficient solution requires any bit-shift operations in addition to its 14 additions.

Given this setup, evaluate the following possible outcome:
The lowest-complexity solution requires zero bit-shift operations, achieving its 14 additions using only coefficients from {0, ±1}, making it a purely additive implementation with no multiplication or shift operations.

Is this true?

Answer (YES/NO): YES